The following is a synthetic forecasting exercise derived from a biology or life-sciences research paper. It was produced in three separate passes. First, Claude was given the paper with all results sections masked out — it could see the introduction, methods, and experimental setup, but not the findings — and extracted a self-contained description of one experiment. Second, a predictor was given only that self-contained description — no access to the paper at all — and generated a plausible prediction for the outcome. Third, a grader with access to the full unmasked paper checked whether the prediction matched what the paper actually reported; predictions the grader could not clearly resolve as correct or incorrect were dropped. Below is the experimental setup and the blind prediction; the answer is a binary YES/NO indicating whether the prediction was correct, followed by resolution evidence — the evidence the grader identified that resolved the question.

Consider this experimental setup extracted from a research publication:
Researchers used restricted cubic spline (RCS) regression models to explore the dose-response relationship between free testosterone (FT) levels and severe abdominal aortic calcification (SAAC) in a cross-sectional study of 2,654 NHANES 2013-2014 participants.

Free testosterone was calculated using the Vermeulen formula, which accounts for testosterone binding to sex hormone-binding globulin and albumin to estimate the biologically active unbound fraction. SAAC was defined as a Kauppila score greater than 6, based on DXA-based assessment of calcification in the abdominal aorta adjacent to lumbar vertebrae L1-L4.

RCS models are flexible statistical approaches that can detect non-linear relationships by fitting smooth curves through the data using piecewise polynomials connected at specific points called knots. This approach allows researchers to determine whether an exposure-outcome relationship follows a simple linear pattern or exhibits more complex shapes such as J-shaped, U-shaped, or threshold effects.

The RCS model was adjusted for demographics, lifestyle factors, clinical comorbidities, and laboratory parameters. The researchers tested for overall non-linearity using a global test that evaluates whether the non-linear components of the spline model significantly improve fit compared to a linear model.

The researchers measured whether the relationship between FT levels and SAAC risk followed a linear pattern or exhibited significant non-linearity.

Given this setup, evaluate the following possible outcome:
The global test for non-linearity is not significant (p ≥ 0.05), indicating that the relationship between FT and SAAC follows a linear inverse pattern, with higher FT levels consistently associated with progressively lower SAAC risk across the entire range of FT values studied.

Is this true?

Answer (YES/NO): NO